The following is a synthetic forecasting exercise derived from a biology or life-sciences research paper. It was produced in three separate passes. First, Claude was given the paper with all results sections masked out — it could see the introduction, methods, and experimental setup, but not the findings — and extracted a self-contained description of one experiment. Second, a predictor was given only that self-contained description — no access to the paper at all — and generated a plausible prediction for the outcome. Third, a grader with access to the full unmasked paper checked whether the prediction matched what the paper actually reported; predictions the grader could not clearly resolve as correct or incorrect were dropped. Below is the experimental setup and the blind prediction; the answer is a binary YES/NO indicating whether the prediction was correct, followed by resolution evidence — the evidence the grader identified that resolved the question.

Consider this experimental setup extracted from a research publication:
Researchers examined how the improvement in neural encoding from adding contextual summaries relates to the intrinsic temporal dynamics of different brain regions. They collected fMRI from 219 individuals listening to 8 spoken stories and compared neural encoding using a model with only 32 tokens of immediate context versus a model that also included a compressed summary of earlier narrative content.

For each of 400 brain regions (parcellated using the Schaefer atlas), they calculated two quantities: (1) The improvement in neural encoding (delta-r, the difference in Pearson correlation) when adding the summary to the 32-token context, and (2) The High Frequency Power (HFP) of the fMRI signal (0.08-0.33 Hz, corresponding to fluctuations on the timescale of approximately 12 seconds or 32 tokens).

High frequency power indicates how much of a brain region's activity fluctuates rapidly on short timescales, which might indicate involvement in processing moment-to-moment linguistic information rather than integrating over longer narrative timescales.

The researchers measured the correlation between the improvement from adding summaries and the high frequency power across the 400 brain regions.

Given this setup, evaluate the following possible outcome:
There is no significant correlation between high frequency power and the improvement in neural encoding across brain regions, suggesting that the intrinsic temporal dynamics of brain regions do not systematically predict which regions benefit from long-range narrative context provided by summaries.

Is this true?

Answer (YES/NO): NO